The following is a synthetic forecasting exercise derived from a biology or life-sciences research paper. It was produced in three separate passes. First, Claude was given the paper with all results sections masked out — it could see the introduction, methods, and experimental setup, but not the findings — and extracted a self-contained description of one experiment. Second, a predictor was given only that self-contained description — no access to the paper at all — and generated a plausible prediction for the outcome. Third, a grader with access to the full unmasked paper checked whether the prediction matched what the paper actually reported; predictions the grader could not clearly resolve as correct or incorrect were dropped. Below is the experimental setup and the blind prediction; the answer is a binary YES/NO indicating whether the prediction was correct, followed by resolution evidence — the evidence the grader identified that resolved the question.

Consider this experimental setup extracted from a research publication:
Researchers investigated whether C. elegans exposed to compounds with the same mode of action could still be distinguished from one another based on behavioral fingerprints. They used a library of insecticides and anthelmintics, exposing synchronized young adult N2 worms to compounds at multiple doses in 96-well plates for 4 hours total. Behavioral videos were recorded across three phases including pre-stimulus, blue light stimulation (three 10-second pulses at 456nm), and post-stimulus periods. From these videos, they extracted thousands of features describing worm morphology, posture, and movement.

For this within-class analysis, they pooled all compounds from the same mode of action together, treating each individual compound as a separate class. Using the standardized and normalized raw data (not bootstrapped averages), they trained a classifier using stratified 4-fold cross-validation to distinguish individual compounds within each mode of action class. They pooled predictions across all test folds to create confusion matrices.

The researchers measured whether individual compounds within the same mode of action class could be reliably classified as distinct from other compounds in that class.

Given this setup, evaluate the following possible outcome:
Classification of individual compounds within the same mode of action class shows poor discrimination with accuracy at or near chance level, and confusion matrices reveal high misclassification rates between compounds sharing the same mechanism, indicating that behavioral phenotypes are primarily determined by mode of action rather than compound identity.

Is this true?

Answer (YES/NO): NO